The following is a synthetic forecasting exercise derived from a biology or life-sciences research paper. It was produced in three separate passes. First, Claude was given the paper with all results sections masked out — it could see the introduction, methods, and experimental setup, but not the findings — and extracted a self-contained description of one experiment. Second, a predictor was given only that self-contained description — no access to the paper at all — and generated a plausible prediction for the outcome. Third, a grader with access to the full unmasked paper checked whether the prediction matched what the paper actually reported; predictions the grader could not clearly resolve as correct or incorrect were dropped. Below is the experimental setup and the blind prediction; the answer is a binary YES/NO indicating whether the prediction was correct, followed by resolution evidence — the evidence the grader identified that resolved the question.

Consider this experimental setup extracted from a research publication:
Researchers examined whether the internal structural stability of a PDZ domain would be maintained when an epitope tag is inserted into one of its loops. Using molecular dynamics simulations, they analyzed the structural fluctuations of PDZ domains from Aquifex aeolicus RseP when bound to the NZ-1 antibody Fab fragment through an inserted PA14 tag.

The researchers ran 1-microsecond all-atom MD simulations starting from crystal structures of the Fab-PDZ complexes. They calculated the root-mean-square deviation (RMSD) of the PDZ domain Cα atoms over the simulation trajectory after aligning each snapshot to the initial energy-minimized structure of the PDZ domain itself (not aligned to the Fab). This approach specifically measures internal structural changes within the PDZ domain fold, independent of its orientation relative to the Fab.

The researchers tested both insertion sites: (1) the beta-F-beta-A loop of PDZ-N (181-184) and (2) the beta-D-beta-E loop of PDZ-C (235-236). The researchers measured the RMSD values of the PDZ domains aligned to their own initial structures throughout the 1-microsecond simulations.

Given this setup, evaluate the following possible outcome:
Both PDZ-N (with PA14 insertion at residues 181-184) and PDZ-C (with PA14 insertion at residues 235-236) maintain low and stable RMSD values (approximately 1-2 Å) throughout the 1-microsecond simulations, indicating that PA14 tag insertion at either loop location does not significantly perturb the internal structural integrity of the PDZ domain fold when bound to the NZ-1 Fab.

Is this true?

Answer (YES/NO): YES